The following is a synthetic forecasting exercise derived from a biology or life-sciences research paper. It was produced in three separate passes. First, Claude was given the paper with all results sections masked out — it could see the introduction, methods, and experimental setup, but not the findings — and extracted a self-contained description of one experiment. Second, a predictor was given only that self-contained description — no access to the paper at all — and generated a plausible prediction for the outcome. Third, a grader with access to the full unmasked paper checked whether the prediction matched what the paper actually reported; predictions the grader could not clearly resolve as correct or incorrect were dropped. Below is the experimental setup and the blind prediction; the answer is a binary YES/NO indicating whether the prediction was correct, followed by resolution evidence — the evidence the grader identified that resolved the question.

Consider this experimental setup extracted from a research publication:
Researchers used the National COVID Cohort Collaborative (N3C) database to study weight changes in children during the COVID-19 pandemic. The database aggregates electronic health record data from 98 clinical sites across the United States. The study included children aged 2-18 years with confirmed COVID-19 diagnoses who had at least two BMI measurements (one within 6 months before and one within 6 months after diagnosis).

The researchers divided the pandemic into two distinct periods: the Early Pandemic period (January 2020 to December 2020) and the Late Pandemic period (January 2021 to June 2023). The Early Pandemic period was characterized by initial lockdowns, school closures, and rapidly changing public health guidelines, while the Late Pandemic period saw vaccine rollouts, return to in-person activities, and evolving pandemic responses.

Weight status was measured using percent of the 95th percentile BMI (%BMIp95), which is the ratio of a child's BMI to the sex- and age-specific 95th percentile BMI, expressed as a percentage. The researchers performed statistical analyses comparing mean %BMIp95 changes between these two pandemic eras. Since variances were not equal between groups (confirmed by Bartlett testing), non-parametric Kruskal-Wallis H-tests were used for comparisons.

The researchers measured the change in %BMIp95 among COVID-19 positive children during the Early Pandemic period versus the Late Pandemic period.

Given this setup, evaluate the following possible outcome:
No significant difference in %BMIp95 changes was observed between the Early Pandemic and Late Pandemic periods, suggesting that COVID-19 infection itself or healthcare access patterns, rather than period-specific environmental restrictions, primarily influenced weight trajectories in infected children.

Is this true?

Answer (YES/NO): NO